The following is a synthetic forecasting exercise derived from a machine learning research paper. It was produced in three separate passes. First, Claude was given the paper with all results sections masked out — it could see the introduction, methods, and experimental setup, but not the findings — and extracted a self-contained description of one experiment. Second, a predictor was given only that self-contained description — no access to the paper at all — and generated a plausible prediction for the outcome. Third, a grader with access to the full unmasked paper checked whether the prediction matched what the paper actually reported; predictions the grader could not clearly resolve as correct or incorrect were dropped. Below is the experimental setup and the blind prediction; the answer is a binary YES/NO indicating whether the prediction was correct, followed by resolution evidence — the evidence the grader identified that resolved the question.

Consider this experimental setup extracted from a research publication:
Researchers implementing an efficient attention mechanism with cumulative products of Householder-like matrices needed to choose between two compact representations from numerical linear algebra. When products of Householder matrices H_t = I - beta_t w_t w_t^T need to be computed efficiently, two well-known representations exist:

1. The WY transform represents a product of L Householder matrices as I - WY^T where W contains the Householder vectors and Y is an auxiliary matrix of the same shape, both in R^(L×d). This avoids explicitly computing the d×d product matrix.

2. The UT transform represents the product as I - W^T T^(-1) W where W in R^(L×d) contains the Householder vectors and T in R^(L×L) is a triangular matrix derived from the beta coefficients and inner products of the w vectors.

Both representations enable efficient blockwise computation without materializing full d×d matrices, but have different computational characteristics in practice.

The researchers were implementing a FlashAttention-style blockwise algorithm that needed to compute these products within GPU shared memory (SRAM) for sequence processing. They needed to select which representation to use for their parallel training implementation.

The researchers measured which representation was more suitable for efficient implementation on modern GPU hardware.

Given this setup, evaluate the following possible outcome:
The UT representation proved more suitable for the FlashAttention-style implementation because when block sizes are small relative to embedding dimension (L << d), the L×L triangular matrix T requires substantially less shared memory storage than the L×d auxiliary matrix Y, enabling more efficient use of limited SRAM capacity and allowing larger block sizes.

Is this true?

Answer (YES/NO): NO